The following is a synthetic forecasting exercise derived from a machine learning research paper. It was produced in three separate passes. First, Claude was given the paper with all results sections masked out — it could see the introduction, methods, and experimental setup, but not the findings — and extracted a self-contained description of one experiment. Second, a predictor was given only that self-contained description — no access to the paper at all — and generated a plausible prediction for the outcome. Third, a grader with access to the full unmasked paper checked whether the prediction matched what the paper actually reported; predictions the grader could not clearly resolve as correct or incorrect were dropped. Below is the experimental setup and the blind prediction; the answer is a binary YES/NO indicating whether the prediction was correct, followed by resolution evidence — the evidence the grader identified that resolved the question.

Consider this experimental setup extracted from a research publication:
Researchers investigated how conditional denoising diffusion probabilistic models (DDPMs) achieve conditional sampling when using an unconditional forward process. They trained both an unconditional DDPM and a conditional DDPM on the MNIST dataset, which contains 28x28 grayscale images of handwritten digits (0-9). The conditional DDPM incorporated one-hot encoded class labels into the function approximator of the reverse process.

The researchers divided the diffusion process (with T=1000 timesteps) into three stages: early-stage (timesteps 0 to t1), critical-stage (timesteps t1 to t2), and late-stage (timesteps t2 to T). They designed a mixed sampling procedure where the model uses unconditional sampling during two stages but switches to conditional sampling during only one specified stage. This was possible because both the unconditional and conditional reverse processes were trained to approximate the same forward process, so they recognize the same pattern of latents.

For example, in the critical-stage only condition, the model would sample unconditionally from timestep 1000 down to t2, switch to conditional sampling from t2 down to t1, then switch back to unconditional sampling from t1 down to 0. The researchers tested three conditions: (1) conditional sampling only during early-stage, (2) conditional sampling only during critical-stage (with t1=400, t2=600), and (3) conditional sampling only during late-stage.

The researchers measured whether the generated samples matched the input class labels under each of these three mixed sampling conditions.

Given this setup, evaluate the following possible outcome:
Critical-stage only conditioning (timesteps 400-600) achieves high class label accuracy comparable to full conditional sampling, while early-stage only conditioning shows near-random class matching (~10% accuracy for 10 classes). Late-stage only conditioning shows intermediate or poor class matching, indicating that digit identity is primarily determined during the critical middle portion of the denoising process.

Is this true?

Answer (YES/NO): NO